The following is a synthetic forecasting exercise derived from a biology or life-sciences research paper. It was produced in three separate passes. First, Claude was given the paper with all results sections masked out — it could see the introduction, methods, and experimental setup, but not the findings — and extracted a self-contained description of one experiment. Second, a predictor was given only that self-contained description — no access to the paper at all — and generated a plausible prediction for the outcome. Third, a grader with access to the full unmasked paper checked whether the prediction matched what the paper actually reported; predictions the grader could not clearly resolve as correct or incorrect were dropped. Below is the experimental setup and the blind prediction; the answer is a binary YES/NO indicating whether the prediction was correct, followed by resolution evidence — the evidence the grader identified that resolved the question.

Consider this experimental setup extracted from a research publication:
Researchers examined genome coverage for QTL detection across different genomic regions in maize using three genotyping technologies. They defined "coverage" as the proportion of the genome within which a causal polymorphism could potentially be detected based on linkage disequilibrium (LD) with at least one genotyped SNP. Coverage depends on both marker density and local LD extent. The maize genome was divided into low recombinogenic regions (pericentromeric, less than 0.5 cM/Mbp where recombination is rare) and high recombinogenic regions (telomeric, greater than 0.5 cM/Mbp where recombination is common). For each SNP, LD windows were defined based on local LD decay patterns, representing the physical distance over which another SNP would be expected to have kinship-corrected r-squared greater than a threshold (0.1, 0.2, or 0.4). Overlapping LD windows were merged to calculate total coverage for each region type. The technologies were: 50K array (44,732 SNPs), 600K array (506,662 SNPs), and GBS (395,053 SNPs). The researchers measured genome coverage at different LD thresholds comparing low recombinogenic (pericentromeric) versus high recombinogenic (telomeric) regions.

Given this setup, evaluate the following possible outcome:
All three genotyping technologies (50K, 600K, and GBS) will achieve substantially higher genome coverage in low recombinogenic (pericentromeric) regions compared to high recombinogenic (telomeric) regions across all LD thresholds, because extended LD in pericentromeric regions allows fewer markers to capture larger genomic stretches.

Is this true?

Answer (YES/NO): YES